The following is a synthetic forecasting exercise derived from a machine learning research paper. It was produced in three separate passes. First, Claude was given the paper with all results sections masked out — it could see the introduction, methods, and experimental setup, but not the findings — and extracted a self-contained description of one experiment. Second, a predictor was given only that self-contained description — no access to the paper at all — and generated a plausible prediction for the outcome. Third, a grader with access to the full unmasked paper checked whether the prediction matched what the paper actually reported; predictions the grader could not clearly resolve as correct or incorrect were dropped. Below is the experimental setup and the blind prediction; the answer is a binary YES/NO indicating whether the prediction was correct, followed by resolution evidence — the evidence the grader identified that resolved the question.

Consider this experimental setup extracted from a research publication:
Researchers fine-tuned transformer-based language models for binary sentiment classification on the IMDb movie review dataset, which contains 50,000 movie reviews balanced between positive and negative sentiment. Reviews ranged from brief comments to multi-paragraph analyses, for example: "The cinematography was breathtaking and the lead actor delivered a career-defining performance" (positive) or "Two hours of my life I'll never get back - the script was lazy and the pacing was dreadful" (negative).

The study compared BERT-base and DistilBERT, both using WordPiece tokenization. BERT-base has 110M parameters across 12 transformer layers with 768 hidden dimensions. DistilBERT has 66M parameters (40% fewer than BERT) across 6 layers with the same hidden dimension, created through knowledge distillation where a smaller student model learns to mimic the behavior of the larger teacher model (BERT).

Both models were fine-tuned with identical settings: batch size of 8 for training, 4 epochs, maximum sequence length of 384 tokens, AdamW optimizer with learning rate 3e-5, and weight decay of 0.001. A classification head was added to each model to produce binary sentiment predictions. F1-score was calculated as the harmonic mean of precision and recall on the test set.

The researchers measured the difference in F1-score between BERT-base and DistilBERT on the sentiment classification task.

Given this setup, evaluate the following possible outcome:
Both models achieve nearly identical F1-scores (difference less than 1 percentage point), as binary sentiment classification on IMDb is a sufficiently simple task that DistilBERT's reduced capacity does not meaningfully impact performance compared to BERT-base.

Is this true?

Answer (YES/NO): YES